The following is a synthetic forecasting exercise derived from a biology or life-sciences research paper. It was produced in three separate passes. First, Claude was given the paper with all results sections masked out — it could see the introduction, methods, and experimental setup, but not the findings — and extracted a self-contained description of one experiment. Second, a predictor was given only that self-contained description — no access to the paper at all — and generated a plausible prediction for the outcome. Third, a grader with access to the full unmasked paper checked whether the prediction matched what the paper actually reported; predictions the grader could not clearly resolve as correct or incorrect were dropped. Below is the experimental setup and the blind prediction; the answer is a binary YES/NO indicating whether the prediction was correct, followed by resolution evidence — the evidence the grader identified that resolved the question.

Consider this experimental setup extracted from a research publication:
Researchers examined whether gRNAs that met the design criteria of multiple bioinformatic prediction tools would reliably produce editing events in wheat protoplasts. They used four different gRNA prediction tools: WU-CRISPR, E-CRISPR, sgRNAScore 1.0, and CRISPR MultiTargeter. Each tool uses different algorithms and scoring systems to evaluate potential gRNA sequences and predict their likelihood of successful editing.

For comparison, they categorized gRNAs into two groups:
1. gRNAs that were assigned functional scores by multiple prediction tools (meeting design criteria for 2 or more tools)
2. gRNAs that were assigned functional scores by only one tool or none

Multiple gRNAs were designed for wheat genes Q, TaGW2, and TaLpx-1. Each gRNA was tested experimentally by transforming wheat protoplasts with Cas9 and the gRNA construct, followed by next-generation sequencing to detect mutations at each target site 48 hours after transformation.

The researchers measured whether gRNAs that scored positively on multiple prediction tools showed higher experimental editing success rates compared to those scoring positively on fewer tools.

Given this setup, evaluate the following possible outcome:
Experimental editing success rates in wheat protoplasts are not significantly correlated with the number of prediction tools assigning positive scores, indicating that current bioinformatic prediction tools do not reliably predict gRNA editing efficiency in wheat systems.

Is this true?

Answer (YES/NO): YES